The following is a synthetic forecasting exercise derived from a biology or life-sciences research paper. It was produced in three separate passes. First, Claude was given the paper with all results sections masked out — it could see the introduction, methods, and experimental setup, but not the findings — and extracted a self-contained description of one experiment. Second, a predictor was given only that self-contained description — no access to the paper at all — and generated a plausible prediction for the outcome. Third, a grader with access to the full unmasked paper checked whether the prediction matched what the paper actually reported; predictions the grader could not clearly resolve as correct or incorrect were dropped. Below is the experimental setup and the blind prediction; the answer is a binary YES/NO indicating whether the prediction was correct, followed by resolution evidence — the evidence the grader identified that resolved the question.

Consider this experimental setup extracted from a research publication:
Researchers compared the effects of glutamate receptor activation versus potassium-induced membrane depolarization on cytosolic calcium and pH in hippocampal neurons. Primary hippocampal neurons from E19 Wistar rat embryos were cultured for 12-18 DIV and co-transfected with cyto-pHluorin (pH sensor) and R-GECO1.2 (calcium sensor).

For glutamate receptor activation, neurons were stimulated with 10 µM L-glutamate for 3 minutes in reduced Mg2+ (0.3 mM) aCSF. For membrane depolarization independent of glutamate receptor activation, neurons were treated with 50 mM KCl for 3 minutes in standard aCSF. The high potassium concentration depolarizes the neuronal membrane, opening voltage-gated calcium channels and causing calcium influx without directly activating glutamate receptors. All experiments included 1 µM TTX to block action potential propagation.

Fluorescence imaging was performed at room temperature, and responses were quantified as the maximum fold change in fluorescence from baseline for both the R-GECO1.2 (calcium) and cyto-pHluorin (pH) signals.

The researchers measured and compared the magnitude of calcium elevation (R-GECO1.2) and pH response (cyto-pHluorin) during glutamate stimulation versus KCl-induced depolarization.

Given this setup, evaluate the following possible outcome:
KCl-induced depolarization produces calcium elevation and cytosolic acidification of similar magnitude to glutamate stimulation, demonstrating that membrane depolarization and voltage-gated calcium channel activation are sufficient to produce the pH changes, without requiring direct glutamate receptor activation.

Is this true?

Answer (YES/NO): NO